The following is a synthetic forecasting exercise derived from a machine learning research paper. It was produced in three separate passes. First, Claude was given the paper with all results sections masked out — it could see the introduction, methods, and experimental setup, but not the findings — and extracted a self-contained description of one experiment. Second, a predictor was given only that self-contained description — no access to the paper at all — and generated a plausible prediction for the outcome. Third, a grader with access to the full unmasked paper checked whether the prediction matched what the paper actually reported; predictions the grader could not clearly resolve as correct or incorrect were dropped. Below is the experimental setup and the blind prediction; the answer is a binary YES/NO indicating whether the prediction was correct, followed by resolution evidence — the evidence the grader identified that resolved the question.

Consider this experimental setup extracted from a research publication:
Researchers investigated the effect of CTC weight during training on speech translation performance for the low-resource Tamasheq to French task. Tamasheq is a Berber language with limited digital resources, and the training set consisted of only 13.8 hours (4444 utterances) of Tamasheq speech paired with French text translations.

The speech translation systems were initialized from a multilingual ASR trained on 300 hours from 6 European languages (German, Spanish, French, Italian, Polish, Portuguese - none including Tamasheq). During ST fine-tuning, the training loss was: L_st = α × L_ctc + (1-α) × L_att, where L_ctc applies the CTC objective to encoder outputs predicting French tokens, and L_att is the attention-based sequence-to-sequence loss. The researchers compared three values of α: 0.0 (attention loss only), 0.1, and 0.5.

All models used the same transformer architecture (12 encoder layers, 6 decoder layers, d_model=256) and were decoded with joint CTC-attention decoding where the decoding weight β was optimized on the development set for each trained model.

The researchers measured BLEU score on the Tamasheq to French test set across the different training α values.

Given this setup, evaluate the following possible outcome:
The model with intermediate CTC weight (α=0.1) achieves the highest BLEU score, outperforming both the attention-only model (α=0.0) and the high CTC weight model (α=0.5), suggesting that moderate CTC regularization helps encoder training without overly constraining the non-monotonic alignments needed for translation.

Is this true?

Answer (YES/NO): YES